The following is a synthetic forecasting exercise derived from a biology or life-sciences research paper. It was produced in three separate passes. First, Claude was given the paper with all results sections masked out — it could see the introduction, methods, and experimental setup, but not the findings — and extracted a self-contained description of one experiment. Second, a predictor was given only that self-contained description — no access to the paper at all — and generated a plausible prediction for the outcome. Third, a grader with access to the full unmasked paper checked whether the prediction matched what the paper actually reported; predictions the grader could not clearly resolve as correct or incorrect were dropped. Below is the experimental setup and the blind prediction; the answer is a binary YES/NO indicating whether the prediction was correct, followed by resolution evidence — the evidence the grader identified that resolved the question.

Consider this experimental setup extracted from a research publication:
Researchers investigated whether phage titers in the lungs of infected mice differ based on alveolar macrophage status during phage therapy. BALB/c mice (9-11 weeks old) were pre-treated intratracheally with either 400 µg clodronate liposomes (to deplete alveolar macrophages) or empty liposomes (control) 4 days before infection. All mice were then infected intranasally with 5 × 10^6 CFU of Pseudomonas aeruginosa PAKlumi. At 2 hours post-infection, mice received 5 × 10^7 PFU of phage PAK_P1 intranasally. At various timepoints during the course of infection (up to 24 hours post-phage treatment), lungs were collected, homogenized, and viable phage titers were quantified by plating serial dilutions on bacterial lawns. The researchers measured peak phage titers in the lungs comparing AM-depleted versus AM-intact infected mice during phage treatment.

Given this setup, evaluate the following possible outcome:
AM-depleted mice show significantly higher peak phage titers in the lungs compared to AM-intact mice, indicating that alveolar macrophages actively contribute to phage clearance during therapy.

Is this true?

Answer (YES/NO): NO